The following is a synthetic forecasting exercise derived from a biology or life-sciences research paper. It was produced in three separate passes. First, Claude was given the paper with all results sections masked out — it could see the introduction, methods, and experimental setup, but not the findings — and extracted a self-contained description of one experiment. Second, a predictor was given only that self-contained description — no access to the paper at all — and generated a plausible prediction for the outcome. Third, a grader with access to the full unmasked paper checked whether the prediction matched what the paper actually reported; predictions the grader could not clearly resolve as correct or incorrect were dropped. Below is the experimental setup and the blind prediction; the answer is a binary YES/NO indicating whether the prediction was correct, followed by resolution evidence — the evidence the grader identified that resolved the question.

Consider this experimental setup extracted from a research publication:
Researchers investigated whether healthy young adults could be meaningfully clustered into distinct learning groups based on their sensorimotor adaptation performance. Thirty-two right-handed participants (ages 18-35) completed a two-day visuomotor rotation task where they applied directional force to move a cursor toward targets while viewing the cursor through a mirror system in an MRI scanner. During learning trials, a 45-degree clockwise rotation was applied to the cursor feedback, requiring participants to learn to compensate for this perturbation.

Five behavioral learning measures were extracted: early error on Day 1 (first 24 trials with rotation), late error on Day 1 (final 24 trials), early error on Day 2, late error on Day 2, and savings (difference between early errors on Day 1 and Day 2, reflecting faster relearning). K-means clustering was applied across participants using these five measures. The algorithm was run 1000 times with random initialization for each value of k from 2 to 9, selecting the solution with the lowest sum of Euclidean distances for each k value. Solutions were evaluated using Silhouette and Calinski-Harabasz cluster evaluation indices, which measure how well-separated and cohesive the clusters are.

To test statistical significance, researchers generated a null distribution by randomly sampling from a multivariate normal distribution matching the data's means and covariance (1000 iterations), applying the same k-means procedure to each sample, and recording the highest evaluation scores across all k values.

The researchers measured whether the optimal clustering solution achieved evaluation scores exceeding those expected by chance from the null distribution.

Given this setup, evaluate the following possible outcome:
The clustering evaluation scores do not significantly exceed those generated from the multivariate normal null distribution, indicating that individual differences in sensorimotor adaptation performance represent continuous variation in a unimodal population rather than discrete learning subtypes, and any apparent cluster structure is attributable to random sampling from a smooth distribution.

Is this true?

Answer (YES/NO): NO